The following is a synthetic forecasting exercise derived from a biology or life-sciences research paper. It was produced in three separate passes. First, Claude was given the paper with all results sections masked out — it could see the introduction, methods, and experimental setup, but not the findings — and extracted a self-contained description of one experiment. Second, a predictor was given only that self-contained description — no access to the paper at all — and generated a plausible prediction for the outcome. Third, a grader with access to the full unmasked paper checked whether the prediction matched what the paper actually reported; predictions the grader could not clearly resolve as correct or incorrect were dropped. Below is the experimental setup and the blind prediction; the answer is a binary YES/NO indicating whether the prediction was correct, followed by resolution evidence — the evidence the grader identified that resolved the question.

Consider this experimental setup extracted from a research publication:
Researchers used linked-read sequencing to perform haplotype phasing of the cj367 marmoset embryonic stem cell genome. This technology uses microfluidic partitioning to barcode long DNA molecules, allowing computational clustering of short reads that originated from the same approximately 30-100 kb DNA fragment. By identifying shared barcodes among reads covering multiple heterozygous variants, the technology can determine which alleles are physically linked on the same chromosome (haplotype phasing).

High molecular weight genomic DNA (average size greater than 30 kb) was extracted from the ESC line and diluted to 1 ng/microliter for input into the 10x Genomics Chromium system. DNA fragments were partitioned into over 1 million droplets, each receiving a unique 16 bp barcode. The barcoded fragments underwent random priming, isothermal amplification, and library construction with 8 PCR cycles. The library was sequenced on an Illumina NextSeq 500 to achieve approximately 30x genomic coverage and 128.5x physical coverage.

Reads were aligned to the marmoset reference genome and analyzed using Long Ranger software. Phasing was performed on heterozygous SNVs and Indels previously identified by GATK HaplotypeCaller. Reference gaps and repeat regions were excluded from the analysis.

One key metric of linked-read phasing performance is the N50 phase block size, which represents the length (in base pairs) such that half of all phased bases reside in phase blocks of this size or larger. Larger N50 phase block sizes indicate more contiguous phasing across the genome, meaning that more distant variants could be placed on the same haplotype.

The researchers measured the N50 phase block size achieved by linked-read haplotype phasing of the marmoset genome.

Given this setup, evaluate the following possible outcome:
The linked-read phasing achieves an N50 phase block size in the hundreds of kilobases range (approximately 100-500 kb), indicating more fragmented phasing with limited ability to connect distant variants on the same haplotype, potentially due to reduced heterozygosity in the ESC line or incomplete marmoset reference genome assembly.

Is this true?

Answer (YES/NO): NO